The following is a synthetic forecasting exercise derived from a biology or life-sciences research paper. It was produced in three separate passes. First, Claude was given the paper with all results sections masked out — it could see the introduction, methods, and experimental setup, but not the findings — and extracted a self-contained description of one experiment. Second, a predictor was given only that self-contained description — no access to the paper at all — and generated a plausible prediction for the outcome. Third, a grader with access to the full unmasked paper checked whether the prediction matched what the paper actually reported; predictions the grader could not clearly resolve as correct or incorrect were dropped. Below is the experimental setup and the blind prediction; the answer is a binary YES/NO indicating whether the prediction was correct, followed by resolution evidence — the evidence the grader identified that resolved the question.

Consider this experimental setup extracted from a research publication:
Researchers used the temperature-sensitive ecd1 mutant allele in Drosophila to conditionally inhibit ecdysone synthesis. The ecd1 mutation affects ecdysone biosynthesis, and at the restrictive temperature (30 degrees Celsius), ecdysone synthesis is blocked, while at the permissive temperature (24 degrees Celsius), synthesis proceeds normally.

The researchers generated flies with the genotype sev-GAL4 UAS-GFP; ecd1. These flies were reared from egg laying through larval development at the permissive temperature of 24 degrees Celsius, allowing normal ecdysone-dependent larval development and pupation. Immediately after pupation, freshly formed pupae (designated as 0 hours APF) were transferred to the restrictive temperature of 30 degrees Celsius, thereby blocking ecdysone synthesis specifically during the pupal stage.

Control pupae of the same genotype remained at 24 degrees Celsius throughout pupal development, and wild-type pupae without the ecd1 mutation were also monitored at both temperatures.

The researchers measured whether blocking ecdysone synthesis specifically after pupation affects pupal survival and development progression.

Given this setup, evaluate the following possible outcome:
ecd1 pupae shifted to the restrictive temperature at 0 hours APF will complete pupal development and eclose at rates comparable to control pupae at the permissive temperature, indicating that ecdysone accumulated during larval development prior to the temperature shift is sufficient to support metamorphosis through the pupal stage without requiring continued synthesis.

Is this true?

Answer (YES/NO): NO